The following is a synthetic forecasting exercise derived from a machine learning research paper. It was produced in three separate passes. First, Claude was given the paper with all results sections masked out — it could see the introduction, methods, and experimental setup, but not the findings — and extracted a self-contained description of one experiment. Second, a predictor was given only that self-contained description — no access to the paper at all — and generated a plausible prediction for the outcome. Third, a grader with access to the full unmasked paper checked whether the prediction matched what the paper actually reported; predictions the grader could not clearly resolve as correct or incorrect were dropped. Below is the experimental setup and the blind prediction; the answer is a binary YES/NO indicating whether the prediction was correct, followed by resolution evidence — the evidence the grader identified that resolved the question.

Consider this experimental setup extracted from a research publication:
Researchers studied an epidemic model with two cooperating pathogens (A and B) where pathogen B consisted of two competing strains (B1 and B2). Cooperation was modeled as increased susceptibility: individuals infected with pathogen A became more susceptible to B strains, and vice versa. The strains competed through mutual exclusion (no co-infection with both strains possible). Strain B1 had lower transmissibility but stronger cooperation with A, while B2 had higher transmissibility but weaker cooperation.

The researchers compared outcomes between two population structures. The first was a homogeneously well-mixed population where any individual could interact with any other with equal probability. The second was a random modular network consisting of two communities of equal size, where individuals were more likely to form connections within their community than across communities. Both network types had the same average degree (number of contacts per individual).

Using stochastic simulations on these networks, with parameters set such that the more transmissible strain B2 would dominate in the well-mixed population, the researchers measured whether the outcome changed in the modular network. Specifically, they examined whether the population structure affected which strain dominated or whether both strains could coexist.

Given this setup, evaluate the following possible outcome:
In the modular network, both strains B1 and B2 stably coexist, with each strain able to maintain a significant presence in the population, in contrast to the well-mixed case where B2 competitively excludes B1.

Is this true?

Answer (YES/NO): YES